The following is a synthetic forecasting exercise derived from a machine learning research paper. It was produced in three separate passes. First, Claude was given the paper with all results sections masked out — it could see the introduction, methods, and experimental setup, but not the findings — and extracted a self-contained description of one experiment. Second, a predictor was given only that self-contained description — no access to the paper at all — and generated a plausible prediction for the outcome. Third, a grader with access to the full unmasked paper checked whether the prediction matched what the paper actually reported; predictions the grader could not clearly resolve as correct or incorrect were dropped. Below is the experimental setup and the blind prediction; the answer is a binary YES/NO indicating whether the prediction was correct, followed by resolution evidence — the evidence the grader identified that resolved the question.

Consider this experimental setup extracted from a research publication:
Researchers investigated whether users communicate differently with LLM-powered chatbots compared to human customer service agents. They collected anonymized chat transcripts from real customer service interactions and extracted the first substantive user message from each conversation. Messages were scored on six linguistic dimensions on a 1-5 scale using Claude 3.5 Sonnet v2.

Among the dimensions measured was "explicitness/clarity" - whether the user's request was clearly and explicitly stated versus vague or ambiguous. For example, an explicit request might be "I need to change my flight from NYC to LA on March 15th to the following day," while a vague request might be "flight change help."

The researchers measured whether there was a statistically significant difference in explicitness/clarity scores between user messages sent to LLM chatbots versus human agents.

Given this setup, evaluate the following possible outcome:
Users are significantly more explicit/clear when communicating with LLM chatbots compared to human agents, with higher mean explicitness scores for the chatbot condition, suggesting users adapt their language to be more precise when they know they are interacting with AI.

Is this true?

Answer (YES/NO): NO